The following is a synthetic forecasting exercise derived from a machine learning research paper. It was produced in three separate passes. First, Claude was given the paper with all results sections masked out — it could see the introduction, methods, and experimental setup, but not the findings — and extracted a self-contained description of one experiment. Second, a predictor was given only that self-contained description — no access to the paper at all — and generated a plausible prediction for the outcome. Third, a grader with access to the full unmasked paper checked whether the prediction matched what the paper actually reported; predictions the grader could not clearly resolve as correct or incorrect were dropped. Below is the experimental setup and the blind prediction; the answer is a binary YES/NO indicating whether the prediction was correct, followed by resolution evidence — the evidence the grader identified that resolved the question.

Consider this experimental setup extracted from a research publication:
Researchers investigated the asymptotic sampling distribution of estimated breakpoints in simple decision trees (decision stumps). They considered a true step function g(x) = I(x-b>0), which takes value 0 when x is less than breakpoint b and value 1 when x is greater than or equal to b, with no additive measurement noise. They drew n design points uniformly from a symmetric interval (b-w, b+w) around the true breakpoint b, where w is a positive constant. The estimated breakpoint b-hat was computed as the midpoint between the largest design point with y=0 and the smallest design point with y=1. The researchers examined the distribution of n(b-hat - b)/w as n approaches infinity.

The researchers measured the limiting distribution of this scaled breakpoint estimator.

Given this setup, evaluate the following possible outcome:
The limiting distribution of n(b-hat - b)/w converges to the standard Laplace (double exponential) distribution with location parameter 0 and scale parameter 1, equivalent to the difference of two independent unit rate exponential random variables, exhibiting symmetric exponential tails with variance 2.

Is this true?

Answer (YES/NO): YES